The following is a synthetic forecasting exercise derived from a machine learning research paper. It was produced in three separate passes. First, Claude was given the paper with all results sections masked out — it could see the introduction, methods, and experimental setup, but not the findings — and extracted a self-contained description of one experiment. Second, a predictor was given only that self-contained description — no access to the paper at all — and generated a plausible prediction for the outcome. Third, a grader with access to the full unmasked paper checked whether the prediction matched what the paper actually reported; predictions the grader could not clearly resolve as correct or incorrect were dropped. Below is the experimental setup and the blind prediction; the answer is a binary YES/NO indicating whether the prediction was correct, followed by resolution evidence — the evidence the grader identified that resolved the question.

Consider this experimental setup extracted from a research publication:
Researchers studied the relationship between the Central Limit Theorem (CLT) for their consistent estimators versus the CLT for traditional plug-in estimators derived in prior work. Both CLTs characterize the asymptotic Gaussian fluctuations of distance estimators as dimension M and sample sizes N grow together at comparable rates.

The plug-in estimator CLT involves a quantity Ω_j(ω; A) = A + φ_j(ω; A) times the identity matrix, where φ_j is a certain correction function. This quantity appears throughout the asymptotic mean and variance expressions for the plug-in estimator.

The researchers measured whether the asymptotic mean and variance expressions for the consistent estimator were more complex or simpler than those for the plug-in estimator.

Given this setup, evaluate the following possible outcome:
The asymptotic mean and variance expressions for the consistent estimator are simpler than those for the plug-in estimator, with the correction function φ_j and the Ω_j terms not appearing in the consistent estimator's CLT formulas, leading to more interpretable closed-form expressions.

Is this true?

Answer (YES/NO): YES